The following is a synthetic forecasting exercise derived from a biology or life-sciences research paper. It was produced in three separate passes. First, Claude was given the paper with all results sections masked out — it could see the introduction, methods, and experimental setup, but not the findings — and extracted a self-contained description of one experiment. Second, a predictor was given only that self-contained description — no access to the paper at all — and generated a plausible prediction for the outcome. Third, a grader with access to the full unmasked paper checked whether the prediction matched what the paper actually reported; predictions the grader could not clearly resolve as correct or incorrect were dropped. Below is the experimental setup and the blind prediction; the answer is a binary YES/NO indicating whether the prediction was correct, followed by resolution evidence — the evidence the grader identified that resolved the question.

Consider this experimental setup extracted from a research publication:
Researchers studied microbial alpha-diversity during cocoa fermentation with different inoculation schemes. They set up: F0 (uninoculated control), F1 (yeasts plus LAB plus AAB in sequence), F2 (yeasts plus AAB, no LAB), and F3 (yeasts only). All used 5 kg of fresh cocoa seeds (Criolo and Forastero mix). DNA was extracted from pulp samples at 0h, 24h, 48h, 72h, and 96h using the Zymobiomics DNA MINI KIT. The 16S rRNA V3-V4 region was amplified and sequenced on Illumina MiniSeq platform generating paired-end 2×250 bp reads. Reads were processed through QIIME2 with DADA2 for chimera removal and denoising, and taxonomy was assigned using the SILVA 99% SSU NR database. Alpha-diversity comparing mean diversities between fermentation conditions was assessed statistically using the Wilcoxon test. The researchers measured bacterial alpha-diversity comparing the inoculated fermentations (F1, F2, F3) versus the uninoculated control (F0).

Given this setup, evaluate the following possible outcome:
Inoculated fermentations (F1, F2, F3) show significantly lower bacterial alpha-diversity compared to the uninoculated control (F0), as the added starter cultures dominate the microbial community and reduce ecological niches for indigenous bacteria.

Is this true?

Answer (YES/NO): NO